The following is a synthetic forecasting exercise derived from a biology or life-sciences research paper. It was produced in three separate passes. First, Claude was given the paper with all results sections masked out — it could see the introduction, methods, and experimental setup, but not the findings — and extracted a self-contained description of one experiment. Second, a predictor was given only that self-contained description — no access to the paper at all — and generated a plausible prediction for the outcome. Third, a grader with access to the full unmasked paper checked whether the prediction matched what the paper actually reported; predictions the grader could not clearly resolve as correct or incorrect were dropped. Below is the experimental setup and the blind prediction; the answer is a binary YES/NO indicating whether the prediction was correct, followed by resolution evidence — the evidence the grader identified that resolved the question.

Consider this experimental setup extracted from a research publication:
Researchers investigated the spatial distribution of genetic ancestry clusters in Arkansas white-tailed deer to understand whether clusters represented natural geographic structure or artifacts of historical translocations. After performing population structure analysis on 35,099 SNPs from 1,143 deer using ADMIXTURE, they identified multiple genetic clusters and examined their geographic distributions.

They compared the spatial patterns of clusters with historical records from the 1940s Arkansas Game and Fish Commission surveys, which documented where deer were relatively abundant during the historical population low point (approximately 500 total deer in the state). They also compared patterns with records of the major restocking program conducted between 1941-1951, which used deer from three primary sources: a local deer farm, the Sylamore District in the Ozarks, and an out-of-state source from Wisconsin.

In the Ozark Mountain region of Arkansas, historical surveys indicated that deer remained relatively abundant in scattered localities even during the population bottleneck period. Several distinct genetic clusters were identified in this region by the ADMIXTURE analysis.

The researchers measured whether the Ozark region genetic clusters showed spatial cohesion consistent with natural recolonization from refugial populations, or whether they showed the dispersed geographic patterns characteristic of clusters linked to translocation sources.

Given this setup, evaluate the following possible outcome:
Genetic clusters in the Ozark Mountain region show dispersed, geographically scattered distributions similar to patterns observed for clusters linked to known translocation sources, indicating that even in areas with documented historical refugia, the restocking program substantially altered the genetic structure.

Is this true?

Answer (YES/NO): NO